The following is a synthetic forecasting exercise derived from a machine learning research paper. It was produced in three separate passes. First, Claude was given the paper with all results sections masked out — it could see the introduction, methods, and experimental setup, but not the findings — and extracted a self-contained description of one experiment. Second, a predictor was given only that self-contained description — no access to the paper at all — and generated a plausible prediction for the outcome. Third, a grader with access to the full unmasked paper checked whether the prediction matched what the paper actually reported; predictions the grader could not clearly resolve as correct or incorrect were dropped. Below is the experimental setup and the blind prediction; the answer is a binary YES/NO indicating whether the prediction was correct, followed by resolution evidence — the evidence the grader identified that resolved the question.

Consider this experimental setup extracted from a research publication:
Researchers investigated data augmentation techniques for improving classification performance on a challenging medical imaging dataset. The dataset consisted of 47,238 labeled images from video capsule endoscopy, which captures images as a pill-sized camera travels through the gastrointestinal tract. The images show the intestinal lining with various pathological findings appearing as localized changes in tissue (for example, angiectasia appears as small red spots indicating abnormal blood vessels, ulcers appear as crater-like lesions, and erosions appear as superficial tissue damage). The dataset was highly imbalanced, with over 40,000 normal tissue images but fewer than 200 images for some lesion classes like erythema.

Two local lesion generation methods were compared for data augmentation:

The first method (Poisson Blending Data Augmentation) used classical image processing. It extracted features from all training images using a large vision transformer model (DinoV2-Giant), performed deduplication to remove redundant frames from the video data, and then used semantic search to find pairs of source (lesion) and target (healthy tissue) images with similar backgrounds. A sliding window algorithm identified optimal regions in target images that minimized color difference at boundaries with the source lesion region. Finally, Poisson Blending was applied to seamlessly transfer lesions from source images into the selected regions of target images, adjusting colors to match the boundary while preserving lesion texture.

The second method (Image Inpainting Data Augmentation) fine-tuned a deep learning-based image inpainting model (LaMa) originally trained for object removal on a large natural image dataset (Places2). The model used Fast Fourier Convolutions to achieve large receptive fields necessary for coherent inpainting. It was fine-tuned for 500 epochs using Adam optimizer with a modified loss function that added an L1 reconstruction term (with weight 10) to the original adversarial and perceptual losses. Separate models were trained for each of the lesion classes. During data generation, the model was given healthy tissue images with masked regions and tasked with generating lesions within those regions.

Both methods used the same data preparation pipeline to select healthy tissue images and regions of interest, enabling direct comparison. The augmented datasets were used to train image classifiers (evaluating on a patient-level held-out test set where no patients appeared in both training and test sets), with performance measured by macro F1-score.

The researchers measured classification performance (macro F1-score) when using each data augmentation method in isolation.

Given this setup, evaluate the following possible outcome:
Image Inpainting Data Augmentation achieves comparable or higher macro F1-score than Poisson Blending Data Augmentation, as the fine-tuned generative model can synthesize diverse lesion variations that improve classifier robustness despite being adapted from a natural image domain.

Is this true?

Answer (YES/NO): YES